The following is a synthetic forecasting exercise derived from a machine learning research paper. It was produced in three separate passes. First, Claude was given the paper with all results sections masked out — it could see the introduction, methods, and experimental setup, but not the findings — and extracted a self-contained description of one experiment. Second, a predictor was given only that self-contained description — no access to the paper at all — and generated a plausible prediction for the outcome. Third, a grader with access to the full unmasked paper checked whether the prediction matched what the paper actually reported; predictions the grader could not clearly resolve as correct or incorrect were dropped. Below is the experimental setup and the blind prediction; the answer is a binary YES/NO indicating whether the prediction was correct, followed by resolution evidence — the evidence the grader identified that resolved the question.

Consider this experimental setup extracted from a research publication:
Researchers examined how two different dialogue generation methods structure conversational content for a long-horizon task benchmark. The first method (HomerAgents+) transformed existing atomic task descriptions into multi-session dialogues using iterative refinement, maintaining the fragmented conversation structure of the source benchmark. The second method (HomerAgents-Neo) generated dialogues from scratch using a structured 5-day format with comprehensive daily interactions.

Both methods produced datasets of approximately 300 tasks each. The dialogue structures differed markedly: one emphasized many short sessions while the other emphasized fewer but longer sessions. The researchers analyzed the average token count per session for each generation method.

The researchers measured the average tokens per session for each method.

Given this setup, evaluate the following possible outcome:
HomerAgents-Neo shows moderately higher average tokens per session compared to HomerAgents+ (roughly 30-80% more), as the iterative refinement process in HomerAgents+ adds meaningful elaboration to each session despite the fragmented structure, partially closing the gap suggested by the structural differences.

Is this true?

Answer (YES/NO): NO